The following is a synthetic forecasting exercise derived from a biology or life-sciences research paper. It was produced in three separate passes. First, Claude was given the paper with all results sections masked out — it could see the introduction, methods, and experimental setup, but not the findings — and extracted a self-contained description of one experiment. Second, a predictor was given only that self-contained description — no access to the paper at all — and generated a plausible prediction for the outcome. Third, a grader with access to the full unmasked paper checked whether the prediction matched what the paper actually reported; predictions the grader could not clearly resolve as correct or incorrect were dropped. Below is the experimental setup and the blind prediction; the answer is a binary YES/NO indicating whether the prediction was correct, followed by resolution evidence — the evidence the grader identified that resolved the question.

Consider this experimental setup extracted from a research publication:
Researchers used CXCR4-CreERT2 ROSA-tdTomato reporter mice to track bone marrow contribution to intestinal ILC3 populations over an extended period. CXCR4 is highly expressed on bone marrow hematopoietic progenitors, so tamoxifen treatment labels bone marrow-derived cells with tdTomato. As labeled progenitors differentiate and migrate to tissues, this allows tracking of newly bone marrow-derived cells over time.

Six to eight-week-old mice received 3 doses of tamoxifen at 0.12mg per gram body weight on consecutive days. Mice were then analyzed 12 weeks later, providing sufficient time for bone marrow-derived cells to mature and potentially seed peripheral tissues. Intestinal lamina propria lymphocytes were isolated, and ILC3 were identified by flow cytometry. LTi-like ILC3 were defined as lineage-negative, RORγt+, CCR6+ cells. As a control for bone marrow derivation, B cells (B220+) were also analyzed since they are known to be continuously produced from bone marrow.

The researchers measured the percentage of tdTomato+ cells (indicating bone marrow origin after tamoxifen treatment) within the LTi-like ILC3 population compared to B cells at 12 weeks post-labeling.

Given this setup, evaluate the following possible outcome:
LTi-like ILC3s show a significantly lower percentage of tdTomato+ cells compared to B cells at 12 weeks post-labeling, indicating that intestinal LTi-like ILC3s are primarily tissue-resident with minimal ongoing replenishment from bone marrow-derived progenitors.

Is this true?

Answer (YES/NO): YES